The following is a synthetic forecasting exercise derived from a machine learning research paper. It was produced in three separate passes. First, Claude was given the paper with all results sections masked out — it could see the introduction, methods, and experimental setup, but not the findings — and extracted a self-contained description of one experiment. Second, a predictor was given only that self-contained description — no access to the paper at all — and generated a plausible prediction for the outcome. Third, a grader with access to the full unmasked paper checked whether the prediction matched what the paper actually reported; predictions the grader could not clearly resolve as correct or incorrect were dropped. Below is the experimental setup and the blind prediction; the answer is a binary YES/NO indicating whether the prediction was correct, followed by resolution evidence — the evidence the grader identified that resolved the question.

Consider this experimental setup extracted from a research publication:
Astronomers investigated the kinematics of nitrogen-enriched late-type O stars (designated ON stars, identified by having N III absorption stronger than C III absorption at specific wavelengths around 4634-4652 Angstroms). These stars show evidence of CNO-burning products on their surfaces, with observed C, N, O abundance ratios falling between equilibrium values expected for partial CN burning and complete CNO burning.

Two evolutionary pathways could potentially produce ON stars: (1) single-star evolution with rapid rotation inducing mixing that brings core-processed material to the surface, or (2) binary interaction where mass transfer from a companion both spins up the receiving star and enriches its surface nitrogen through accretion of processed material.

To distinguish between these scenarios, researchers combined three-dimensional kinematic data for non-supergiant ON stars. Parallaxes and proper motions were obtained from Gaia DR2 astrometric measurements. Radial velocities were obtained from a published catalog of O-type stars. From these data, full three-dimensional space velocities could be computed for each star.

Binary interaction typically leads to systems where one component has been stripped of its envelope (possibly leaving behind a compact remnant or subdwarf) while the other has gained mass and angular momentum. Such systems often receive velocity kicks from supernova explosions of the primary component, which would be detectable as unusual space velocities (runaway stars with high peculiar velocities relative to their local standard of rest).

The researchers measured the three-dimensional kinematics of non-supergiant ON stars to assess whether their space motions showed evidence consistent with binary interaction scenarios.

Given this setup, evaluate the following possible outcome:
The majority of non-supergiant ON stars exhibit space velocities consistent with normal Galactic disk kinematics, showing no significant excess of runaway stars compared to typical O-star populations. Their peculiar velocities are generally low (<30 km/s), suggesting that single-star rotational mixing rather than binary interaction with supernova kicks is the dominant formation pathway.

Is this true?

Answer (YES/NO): NO